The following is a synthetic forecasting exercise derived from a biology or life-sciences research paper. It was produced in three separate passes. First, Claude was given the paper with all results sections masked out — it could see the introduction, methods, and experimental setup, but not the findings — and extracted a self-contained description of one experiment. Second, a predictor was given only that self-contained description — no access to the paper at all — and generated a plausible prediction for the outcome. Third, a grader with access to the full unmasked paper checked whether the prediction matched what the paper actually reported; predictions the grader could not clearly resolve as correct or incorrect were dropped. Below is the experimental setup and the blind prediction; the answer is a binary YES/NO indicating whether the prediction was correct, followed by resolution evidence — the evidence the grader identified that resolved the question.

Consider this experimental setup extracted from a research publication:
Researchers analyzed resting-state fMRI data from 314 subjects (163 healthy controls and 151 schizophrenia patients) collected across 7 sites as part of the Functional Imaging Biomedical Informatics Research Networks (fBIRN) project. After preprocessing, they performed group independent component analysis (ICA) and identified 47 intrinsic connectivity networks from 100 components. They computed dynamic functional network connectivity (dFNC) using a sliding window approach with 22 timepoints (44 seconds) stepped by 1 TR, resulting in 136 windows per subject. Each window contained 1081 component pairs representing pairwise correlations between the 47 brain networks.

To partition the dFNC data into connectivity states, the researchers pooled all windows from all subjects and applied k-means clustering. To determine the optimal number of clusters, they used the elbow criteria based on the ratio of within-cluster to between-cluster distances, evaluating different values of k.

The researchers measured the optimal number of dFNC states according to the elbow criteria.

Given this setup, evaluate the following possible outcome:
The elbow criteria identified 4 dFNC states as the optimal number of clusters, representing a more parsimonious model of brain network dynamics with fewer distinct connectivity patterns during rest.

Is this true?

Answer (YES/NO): NO